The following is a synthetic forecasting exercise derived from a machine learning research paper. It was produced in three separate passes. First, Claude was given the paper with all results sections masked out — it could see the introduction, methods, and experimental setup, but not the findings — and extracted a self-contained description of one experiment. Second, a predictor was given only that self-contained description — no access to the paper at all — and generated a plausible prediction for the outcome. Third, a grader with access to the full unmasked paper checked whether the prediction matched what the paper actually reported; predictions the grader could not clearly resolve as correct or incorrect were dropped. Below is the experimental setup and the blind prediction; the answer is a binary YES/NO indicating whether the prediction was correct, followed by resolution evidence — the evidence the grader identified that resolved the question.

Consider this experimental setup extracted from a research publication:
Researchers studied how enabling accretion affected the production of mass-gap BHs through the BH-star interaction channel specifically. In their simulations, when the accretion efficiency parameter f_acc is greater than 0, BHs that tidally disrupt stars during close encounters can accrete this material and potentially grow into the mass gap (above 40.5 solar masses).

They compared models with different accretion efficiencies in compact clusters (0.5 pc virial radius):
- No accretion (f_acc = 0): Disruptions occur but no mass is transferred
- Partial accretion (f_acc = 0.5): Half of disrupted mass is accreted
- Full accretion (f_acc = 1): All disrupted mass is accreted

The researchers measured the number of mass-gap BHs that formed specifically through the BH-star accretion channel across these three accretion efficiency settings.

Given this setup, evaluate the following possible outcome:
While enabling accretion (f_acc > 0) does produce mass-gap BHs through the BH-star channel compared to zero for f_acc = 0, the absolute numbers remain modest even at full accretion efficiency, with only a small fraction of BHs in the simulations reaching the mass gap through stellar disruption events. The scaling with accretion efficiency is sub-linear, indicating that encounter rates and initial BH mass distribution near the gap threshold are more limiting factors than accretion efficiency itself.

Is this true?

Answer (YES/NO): NO